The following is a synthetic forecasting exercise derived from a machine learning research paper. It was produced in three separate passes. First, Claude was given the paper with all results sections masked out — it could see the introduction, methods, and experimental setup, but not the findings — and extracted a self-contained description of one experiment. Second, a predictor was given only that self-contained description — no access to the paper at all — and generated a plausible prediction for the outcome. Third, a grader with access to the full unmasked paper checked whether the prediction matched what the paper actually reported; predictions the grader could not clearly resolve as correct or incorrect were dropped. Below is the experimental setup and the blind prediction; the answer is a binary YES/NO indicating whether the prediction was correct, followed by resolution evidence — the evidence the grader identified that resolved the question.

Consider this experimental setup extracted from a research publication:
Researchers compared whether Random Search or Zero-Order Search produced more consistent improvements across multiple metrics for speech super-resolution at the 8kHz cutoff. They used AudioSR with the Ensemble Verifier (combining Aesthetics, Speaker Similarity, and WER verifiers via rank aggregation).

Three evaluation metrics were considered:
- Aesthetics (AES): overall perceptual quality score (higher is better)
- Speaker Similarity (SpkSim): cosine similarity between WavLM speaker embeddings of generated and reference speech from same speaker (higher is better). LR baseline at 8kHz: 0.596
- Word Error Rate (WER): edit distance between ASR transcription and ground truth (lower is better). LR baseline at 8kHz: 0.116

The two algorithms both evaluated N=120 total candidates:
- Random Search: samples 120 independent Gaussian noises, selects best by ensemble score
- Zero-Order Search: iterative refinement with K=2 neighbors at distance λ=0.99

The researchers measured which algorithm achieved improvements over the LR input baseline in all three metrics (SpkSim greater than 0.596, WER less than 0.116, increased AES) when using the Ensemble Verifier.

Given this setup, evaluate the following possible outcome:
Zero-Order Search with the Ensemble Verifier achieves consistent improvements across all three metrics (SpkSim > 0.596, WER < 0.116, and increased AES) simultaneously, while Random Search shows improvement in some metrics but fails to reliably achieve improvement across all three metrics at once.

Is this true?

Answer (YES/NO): NO